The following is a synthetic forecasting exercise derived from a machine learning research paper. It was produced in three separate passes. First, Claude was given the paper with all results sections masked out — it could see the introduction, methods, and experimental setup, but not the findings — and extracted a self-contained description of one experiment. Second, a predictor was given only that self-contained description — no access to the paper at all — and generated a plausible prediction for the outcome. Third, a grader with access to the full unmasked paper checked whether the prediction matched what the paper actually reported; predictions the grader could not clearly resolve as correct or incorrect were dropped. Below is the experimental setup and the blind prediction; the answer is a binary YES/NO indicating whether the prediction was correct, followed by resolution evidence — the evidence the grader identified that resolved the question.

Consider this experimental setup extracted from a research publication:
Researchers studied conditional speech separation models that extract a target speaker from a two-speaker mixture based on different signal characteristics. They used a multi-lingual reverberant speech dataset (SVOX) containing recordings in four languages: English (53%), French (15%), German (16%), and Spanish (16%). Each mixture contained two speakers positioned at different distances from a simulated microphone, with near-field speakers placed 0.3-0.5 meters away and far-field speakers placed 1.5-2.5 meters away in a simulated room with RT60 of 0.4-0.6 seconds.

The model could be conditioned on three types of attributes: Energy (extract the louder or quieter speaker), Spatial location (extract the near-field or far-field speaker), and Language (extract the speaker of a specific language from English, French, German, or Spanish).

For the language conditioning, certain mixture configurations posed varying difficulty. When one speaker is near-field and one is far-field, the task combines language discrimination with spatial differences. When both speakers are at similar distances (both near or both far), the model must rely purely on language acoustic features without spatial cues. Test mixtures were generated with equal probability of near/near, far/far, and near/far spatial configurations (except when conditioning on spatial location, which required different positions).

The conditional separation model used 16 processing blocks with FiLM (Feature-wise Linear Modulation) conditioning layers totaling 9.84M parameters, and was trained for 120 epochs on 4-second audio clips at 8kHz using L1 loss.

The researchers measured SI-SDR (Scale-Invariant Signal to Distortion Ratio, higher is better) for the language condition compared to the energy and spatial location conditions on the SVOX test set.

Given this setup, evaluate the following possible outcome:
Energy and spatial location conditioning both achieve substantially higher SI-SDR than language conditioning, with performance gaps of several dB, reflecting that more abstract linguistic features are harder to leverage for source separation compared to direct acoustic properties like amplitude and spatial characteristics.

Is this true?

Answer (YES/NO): YES